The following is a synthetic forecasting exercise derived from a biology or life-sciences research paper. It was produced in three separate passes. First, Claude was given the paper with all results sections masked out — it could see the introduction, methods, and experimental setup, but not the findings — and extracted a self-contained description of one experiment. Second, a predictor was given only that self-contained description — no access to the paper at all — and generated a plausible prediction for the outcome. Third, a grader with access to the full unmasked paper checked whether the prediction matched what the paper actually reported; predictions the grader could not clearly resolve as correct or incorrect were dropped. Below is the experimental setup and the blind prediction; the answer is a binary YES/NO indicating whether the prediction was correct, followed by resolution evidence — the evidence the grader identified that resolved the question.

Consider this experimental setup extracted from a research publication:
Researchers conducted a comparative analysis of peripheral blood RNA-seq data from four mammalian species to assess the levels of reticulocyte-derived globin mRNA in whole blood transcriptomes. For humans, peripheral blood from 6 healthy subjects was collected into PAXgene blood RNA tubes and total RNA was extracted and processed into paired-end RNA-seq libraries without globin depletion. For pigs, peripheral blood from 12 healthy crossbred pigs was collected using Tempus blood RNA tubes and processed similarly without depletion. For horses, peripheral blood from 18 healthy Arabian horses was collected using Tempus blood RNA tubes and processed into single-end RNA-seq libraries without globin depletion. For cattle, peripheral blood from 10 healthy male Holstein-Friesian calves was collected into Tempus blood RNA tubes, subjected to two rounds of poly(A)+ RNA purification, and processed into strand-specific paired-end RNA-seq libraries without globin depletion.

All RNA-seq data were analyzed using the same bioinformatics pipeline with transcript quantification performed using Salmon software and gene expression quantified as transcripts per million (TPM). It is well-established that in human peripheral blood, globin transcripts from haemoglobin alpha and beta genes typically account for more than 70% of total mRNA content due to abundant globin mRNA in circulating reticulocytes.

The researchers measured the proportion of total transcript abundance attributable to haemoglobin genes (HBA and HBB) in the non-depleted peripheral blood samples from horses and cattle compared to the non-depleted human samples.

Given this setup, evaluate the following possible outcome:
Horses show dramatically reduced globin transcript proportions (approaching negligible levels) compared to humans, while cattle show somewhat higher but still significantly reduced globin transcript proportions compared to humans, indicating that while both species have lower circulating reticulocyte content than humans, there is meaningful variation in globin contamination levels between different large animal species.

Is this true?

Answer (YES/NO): NO